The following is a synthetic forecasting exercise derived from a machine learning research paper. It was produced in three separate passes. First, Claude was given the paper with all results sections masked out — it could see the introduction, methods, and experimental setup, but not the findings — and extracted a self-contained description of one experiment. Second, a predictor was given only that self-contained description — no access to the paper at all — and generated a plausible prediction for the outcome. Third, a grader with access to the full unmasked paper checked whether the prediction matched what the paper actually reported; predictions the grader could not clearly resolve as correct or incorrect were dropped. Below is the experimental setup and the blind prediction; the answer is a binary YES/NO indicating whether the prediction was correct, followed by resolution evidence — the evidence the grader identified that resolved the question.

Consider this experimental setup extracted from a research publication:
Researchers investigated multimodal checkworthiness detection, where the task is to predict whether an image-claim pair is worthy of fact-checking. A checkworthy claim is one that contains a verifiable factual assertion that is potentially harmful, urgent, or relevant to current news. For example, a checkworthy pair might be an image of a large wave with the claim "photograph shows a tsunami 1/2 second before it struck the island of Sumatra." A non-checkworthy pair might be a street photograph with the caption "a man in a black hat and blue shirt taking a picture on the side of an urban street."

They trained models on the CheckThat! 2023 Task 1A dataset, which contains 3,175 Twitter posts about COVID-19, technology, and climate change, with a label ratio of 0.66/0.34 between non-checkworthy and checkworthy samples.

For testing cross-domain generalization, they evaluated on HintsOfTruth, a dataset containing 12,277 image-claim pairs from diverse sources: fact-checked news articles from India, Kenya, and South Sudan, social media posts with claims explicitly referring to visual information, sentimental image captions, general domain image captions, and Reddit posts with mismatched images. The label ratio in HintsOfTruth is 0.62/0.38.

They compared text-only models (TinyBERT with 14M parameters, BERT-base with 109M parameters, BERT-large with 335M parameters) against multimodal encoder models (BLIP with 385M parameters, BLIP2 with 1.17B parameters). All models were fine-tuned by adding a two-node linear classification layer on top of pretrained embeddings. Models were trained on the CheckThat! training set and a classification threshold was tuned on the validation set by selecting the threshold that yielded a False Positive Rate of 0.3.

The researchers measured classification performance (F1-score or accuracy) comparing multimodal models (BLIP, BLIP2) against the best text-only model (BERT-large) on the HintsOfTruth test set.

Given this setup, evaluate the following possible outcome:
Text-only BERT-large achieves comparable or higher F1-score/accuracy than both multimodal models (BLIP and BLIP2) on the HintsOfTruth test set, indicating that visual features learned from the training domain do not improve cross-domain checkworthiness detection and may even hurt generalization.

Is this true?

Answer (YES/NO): NO